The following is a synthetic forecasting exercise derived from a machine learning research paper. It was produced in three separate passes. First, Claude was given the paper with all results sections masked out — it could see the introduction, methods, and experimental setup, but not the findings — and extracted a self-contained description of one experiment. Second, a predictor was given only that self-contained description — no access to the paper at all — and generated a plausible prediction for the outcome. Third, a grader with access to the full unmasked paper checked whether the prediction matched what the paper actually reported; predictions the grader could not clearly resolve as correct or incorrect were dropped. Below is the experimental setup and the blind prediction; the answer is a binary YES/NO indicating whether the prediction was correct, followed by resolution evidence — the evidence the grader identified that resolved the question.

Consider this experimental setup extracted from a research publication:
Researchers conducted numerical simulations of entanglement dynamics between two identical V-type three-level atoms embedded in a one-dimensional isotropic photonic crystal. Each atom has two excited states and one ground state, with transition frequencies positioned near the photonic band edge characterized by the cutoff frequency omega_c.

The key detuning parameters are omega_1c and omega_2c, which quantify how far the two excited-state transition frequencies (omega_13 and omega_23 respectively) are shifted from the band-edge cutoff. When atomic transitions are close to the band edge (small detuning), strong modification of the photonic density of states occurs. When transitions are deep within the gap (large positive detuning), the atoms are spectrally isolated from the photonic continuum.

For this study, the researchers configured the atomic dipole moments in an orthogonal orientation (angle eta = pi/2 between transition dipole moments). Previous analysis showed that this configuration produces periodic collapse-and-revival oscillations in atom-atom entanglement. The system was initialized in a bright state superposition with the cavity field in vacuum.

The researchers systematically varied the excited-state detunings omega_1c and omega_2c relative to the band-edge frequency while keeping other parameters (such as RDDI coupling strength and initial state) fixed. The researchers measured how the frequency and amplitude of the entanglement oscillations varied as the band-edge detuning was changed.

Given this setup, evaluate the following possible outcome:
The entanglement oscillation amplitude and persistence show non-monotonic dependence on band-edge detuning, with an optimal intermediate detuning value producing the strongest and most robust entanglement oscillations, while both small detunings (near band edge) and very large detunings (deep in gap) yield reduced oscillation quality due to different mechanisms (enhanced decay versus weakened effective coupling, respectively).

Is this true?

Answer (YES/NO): NO